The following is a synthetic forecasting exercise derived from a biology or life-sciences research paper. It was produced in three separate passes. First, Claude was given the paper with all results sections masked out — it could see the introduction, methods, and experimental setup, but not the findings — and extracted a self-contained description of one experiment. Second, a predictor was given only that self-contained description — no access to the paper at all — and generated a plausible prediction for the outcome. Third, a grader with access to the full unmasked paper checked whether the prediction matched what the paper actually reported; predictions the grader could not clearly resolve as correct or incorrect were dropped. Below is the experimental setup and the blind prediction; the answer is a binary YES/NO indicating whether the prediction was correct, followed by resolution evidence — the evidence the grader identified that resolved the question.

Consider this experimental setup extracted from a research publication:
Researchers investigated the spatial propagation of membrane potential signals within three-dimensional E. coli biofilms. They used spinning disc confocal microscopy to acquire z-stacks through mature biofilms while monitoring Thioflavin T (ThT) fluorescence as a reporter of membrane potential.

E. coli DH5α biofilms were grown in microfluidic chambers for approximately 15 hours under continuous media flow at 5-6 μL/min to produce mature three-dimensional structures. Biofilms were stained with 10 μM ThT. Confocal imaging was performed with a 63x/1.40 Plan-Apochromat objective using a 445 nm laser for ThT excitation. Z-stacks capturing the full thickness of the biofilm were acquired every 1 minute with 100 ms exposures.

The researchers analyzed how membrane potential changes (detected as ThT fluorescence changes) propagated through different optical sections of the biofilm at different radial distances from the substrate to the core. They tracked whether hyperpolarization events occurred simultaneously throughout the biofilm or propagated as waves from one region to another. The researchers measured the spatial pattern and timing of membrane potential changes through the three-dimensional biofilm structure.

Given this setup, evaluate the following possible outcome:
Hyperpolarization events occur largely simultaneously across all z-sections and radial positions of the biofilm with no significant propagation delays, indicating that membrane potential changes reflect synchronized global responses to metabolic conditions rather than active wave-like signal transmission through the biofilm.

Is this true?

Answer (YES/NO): NO